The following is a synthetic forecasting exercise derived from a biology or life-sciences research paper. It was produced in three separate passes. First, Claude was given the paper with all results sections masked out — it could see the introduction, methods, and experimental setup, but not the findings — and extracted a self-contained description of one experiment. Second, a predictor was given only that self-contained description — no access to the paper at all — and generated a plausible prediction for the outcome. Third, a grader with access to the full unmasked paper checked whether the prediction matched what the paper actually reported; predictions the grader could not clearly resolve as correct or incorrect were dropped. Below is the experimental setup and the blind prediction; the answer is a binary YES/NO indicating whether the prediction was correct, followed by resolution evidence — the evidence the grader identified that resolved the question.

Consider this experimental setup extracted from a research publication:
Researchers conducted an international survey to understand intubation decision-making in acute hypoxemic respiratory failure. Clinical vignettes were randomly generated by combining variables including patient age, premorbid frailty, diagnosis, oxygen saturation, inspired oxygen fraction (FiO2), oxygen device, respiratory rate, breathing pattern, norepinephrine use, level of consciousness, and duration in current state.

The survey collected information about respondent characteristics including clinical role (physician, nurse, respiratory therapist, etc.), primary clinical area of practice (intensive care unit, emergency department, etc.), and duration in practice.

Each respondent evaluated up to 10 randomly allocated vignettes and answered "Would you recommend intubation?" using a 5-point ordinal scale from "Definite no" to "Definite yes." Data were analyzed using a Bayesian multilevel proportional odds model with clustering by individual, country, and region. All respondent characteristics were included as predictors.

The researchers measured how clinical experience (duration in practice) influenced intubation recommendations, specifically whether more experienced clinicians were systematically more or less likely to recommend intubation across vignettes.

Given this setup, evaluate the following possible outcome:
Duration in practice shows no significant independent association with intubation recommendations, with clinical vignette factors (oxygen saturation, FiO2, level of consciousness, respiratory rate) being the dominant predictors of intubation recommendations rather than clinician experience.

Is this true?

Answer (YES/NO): YES